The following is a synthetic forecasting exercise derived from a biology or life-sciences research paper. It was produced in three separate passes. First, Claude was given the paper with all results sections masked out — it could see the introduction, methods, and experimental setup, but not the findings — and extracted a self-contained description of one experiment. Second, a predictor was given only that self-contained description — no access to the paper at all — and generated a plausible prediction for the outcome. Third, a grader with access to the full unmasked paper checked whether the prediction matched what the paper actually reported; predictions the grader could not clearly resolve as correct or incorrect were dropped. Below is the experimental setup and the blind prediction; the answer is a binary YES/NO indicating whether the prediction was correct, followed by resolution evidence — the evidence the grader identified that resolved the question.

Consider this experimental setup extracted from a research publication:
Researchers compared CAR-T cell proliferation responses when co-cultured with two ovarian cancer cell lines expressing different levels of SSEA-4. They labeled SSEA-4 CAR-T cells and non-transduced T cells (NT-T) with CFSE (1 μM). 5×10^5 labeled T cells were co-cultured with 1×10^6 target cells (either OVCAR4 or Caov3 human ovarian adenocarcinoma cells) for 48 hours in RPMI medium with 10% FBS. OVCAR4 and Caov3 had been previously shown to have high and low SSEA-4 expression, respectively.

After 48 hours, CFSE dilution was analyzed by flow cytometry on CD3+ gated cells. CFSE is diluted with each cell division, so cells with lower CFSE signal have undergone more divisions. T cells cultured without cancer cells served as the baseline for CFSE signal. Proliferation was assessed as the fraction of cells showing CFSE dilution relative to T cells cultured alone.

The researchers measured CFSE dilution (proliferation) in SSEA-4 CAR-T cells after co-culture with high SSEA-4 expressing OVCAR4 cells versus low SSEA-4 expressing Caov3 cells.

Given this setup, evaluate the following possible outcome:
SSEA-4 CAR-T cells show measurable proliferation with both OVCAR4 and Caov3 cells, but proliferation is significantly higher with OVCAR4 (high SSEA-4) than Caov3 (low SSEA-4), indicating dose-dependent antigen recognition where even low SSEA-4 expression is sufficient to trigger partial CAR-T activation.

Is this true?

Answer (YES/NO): NO